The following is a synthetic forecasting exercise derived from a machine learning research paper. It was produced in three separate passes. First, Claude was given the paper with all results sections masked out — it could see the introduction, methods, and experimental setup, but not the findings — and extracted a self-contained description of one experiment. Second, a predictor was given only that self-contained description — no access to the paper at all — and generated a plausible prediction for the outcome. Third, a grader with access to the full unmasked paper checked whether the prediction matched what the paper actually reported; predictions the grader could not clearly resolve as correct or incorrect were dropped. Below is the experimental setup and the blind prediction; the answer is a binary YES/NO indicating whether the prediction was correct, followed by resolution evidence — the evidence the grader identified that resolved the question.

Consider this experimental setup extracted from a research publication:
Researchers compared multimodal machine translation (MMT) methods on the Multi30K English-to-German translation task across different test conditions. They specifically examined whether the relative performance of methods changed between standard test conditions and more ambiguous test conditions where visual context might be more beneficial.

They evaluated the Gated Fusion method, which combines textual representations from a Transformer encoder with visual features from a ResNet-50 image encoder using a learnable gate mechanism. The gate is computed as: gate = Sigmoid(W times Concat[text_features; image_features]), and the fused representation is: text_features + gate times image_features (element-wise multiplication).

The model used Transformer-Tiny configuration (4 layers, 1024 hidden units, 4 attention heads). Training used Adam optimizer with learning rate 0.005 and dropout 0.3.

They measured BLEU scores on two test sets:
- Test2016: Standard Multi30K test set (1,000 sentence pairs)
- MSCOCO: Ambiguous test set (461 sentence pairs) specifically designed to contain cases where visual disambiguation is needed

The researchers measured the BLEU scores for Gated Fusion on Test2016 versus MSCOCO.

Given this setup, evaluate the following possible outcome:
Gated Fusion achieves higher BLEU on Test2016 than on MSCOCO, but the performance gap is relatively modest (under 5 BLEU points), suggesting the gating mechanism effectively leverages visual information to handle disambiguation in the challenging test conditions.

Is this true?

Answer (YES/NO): NO